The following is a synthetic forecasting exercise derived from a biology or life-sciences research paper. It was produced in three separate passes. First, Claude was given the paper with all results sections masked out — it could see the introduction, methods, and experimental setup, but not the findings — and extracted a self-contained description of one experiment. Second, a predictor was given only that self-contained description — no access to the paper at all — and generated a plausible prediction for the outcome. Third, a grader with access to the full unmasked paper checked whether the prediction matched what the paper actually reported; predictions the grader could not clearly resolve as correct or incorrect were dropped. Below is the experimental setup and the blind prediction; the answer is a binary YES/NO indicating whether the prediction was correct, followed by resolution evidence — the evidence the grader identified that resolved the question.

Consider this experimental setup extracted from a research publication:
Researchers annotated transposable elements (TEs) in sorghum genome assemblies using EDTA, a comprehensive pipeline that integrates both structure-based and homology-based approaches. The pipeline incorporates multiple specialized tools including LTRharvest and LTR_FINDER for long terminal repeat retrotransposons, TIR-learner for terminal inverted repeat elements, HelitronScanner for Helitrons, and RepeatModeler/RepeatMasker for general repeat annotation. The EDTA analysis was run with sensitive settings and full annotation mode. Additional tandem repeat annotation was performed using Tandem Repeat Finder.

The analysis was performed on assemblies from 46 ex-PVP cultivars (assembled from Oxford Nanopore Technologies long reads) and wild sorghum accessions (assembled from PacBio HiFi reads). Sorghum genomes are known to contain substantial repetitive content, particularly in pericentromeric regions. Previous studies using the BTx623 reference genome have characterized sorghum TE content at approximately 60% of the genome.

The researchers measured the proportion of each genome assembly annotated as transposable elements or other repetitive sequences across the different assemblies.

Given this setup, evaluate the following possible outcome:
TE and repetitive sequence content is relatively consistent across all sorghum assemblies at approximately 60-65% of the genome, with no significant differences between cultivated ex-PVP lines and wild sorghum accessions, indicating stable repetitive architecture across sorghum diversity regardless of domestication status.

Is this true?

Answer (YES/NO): YES